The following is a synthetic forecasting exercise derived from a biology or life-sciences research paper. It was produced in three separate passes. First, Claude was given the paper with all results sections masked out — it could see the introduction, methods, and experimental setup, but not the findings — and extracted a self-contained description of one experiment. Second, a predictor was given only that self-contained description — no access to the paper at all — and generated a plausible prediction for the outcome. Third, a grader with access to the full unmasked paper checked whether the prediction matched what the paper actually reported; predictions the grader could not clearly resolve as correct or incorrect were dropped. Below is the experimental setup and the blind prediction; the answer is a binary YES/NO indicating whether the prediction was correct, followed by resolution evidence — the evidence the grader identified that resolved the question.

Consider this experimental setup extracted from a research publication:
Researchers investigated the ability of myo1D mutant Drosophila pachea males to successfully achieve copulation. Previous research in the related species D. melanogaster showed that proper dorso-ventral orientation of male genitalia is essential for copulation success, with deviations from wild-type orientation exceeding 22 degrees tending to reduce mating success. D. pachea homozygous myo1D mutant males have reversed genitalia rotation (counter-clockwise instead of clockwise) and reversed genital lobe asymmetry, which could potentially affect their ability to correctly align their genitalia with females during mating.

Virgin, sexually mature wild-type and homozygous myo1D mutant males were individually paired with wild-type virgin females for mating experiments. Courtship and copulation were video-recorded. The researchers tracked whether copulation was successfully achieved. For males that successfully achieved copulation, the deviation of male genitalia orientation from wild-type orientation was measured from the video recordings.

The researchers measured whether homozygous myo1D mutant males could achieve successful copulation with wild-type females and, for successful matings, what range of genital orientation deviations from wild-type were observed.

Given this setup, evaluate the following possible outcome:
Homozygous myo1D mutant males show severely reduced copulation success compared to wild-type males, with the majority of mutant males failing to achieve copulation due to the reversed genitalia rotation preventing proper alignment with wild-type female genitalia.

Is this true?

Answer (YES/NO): YES